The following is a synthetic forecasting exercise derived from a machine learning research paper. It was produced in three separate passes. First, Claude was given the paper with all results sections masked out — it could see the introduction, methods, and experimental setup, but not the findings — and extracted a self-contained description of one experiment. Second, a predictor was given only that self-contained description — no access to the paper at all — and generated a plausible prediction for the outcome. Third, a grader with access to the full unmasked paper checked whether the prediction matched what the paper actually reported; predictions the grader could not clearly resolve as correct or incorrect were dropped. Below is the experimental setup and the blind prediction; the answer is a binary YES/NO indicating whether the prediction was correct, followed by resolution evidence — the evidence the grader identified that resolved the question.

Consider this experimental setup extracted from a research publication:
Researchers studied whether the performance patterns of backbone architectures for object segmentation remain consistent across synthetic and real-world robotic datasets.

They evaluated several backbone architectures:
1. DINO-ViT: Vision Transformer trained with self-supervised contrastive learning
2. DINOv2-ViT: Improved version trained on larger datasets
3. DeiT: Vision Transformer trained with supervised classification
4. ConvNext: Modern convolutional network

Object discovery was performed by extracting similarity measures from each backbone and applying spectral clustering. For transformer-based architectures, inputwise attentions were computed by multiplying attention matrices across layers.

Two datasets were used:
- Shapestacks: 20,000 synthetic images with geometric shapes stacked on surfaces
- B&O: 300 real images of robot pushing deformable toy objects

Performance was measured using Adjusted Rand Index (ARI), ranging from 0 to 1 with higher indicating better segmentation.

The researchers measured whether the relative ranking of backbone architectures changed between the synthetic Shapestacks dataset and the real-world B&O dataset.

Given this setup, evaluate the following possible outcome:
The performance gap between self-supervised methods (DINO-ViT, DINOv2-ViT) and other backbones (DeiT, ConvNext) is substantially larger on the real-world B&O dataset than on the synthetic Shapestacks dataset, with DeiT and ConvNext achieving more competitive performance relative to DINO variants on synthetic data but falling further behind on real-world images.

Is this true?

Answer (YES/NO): NO